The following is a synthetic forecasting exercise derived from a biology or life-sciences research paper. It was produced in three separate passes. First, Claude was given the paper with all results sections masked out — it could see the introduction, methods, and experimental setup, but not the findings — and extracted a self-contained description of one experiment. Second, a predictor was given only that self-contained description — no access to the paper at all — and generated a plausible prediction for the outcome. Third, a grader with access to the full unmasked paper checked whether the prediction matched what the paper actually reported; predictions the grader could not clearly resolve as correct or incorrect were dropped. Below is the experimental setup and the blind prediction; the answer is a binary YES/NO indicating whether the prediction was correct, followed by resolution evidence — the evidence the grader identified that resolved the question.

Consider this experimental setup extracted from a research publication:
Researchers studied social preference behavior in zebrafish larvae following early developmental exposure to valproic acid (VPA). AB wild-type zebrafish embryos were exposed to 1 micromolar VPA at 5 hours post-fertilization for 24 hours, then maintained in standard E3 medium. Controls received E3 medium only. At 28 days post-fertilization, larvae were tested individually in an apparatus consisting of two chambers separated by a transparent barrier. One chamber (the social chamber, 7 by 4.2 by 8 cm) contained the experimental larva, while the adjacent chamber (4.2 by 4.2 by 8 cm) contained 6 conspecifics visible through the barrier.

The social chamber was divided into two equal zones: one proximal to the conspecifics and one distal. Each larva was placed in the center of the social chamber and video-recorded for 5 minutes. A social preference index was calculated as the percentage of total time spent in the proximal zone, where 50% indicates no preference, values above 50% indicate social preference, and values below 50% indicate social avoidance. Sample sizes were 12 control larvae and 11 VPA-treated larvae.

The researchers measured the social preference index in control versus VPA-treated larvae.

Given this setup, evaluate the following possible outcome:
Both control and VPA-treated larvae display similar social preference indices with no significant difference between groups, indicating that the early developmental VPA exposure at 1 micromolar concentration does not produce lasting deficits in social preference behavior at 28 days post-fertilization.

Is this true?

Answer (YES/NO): NO